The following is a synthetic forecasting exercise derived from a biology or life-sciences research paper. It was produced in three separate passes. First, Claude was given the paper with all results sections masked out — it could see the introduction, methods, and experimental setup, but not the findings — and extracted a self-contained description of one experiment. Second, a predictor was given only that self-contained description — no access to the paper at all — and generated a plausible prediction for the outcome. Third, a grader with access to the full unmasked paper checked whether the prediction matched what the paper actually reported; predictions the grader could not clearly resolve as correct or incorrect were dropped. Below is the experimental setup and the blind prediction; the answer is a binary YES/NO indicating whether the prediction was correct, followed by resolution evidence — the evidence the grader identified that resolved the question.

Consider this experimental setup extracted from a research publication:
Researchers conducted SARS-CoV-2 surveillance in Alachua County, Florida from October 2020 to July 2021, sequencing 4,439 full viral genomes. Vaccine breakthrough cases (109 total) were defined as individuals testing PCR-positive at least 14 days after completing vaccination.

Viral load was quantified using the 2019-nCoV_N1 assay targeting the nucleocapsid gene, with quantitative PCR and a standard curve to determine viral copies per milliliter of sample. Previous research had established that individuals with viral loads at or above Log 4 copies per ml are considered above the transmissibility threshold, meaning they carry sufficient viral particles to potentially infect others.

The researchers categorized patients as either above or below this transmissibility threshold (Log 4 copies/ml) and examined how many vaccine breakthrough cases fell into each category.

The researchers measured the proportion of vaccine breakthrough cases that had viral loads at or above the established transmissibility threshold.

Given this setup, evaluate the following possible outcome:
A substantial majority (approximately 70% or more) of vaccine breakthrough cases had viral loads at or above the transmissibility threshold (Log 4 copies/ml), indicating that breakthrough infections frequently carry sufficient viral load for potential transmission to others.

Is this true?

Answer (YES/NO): NO